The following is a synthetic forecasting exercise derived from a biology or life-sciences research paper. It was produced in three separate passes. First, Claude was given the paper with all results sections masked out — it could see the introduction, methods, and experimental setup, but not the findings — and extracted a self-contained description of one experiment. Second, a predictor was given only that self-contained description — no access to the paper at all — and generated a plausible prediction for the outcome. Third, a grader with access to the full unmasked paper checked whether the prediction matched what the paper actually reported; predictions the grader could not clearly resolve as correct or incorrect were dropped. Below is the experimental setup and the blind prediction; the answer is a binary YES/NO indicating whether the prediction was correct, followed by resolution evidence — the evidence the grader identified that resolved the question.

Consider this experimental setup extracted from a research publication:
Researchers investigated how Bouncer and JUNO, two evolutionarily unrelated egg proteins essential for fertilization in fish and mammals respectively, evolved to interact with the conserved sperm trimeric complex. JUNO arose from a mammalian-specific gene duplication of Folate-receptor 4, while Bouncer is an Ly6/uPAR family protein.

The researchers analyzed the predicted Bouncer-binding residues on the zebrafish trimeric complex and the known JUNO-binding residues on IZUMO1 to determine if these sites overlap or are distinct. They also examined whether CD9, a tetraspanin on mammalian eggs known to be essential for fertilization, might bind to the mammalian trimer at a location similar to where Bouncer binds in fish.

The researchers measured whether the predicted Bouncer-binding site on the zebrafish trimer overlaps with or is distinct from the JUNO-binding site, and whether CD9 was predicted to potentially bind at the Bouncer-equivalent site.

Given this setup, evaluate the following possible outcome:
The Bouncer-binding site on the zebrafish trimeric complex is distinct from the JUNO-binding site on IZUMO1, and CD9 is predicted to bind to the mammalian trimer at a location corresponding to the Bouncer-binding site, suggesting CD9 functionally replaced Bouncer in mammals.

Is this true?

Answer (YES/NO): YES